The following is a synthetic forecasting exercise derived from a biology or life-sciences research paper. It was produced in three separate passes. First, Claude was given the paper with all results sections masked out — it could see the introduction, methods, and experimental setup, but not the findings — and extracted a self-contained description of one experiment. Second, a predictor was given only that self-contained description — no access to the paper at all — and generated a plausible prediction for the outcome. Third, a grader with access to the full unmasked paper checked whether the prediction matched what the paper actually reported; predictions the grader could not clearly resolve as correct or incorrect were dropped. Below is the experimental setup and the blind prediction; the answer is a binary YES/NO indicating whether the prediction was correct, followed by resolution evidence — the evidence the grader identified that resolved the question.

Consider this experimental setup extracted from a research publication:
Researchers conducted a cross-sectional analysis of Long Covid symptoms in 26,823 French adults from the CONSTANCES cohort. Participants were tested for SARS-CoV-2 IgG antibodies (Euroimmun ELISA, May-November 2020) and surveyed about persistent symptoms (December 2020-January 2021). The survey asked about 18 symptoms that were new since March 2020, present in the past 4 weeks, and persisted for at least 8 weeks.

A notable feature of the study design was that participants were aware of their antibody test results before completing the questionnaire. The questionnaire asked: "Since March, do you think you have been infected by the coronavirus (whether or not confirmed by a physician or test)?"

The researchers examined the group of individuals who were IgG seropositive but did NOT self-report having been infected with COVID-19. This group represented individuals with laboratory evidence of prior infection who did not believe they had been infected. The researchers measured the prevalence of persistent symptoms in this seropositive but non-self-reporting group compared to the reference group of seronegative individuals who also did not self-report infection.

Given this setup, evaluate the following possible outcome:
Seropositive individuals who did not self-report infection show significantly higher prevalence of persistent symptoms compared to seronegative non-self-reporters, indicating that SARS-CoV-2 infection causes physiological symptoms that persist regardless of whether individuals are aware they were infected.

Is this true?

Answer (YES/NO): NO